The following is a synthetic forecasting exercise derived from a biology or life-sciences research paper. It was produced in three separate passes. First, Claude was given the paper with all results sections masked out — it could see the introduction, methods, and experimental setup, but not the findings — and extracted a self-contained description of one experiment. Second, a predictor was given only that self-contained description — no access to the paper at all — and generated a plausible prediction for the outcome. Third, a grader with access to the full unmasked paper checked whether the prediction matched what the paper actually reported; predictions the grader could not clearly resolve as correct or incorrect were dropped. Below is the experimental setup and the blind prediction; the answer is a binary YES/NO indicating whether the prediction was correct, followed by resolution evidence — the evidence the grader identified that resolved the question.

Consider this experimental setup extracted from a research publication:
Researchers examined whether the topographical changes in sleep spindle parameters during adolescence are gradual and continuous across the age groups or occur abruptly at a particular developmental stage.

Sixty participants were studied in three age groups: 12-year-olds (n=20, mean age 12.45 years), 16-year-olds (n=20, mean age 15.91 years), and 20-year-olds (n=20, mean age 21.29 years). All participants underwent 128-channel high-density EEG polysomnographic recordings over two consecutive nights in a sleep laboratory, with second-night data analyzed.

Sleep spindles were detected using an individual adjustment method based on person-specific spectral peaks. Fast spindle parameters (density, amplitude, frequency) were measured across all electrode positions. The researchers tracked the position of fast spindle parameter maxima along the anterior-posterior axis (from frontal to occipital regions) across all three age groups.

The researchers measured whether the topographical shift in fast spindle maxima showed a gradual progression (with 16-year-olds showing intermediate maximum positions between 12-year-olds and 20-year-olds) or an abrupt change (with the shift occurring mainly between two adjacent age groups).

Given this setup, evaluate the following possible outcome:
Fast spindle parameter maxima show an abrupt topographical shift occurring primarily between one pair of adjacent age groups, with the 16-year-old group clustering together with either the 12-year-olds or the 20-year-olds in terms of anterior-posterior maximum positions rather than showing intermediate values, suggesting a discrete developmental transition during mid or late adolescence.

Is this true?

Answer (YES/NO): NO